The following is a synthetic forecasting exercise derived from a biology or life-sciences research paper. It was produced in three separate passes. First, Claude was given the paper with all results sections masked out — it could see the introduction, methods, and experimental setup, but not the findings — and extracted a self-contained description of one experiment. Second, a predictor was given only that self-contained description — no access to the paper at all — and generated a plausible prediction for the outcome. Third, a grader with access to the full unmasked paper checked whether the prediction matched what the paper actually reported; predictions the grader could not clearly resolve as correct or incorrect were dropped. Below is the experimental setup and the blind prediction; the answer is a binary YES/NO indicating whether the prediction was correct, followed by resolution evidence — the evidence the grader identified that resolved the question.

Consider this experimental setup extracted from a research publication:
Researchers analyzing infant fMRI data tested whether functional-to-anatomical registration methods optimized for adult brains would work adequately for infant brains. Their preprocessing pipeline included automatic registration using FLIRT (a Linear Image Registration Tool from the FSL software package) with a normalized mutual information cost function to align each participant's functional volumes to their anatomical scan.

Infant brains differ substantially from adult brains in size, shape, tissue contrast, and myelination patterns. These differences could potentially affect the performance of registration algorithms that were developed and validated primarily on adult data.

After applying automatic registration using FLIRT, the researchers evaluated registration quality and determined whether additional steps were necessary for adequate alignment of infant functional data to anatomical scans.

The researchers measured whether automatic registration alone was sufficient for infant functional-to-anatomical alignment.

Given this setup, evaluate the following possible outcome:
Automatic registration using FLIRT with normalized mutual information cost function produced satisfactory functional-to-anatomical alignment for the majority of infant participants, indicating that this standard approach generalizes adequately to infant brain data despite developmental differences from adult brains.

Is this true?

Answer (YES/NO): NO